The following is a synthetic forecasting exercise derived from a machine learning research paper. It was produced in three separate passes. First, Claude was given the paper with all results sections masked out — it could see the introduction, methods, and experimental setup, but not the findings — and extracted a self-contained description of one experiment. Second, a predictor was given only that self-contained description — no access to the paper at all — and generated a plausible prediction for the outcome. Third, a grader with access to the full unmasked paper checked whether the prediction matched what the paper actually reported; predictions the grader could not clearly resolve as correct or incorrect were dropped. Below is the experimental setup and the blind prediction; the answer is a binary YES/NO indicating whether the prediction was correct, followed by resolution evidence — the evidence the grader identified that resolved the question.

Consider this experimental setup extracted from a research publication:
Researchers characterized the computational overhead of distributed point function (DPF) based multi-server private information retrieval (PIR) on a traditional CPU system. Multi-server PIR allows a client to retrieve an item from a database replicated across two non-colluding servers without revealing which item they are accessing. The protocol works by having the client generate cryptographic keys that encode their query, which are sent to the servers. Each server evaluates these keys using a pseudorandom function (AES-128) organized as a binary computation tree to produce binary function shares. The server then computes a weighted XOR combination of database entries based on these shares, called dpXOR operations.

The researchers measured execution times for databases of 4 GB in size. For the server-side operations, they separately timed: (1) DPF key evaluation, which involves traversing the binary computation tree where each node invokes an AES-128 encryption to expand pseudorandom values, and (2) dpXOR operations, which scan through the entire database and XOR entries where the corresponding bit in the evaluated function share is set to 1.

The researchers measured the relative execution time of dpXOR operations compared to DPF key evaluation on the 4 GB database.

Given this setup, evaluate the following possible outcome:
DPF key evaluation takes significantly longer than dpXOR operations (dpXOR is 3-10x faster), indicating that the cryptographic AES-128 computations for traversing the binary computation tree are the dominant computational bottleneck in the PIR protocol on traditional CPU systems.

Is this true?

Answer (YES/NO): NO